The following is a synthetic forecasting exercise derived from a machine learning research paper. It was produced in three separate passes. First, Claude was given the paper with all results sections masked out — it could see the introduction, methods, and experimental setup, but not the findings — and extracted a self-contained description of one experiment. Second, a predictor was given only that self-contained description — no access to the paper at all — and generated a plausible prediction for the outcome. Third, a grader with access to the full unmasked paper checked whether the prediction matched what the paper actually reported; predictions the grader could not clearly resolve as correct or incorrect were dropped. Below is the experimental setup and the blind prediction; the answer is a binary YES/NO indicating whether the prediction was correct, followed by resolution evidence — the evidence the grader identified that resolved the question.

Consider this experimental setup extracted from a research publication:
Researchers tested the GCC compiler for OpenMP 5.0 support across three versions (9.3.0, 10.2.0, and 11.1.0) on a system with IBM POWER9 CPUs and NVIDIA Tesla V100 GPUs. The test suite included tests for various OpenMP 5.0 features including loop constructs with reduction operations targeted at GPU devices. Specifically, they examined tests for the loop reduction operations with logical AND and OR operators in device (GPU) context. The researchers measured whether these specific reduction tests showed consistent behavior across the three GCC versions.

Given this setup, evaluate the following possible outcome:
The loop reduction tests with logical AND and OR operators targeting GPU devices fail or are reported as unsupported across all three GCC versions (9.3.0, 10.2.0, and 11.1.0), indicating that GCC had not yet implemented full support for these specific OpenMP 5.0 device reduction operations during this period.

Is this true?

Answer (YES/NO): NO